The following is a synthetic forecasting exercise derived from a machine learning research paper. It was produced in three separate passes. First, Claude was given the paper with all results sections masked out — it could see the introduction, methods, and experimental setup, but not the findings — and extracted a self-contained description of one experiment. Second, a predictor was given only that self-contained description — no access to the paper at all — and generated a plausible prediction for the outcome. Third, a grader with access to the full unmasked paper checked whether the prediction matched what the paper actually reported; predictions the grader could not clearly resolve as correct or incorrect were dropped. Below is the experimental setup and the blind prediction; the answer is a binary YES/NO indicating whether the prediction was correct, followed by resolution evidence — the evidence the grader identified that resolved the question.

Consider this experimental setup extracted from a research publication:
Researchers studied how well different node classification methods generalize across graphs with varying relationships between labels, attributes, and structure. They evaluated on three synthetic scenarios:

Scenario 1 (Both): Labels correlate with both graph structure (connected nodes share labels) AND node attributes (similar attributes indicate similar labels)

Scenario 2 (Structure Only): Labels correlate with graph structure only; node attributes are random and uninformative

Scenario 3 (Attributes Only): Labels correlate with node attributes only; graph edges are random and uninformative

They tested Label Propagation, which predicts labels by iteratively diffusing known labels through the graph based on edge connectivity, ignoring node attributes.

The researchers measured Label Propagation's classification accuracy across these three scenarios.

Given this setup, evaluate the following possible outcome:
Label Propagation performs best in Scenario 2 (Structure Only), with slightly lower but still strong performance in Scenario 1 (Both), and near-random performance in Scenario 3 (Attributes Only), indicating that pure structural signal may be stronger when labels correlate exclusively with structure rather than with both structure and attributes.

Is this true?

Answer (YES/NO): NO